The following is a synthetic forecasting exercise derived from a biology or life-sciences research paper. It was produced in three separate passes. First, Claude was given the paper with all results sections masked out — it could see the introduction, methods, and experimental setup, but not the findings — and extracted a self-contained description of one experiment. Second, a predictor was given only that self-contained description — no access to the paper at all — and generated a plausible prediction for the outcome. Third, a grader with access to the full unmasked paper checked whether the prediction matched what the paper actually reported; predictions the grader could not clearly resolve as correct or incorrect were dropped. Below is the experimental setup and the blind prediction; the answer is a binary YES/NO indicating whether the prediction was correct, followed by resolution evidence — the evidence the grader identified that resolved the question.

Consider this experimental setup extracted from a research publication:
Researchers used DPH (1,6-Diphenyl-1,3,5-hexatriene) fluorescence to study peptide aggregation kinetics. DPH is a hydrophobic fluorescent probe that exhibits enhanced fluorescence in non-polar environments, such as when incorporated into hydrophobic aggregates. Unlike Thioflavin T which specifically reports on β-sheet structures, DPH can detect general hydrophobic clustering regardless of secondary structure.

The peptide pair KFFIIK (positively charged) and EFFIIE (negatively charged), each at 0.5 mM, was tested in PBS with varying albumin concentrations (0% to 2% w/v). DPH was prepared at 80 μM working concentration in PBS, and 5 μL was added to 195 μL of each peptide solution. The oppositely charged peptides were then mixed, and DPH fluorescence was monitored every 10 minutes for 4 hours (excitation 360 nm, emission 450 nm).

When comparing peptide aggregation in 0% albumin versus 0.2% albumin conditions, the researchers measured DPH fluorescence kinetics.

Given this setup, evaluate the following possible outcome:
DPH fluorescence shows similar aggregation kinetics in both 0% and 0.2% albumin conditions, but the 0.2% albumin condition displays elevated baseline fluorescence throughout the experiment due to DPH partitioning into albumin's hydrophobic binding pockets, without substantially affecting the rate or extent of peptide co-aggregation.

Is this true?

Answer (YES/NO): NO